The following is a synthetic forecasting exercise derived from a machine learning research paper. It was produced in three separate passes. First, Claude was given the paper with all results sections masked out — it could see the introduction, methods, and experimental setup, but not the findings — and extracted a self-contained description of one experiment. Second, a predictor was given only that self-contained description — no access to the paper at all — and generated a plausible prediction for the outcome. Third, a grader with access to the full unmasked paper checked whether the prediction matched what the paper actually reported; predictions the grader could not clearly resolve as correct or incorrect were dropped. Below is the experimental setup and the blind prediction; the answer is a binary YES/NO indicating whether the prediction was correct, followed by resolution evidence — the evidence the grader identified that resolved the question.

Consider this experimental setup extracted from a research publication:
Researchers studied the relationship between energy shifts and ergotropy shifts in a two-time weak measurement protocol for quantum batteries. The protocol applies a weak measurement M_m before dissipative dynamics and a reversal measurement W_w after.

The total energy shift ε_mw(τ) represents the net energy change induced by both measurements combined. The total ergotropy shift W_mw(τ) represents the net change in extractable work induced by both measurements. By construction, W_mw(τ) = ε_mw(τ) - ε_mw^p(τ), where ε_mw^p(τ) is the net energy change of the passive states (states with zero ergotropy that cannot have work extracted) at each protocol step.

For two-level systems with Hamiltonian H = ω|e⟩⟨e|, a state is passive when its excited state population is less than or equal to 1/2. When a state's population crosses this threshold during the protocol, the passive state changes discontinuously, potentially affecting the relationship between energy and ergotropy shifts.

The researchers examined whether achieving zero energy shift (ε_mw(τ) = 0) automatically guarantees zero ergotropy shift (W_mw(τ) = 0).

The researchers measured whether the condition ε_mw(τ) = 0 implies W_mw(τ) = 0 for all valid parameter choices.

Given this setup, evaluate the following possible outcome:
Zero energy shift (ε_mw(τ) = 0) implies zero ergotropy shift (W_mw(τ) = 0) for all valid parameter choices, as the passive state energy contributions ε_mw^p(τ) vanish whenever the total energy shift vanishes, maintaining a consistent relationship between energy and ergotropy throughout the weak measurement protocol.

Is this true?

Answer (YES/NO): NO